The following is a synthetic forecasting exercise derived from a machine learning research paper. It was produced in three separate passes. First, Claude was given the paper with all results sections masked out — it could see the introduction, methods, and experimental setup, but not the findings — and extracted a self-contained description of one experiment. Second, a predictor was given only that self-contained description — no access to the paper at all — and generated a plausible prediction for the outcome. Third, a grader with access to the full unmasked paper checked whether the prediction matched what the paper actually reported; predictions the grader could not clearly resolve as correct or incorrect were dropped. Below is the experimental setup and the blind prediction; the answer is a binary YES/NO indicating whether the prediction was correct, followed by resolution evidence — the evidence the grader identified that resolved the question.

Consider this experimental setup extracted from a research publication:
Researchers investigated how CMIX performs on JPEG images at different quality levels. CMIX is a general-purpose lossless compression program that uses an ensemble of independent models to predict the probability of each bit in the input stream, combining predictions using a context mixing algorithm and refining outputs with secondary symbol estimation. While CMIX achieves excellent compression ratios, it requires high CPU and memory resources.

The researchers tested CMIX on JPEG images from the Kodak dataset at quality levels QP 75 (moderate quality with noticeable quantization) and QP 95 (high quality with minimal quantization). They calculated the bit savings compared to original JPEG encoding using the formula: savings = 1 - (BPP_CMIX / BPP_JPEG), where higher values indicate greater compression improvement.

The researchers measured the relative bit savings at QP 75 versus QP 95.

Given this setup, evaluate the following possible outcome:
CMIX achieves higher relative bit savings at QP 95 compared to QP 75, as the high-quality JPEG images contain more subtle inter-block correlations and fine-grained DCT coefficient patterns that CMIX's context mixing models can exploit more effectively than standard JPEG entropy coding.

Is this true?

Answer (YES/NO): NO